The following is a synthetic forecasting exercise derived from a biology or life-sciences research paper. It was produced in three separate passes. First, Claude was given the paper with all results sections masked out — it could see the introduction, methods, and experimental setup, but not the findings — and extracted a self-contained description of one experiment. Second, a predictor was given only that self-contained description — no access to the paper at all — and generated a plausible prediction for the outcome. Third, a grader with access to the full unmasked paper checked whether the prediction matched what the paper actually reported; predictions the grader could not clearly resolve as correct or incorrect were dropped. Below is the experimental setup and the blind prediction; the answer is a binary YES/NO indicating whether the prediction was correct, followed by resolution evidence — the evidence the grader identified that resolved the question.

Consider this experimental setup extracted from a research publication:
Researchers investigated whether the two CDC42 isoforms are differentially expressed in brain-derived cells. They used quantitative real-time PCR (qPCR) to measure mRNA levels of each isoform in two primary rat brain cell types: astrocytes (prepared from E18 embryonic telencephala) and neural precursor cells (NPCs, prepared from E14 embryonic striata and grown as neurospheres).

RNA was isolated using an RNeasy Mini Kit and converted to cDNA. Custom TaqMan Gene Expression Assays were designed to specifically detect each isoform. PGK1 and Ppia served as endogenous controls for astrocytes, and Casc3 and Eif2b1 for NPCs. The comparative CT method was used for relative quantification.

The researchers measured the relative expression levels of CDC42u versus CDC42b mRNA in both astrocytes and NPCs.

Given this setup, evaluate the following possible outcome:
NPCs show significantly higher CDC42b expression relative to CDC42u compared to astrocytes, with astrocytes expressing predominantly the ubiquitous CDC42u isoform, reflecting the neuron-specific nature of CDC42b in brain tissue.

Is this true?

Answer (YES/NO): YES